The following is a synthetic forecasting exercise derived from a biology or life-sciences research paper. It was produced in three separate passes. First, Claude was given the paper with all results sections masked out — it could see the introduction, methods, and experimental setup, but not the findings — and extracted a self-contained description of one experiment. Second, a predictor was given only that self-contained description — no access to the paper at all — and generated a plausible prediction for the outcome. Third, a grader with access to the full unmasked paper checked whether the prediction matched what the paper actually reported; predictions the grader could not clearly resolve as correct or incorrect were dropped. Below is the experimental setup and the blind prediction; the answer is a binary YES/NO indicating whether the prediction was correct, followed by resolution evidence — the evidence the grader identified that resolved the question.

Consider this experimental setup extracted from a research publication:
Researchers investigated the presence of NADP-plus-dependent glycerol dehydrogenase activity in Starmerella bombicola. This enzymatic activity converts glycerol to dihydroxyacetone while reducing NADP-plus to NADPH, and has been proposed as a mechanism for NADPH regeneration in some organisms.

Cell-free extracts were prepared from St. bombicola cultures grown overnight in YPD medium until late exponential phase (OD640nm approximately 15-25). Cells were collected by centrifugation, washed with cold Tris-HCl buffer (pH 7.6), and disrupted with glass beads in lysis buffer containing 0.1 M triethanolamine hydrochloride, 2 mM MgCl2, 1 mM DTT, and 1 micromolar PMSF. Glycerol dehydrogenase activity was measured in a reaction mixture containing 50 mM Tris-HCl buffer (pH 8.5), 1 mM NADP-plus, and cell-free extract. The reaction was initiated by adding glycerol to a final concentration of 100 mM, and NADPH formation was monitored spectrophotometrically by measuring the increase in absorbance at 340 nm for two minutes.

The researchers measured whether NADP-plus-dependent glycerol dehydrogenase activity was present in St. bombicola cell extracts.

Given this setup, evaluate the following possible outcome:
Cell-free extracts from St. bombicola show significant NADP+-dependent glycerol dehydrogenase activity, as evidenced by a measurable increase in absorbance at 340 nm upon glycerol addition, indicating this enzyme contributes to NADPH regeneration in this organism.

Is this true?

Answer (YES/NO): NO